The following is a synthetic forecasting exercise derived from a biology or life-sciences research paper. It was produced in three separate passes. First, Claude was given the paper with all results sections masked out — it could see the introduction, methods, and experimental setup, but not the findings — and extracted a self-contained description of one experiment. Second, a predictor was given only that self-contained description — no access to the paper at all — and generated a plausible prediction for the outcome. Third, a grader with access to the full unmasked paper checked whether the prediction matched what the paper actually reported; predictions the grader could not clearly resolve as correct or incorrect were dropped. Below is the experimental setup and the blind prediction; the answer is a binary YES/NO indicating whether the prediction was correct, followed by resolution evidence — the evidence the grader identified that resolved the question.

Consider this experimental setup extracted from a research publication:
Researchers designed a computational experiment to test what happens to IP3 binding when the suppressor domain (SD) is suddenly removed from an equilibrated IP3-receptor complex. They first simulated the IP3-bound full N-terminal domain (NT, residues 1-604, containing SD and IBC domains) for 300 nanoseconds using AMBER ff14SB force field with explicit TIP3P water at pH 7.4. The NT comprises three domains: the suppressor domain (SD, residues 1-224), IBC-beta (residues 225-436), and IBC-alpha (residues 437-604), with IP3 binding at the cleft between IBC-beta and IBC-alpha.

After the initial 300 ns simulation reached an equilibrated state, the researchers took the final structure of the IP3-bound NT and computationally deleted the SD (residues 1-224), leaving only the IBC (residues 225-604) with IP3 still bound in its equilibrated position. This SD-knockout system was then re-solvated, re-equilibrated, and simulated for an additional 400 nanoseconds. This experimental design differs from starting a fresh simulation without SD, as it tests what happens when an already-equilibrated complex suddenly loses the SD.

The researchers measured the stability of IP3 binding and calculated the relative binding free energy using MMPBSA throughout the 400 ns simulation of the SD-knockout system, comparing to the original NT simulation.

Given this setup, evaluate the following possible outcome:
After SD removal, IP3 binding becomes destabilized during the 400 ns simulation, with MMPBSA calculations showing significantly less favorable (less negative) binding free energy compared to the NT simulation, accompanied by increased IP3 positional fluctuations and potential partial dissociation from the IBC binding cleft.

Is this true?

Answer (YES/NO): NO